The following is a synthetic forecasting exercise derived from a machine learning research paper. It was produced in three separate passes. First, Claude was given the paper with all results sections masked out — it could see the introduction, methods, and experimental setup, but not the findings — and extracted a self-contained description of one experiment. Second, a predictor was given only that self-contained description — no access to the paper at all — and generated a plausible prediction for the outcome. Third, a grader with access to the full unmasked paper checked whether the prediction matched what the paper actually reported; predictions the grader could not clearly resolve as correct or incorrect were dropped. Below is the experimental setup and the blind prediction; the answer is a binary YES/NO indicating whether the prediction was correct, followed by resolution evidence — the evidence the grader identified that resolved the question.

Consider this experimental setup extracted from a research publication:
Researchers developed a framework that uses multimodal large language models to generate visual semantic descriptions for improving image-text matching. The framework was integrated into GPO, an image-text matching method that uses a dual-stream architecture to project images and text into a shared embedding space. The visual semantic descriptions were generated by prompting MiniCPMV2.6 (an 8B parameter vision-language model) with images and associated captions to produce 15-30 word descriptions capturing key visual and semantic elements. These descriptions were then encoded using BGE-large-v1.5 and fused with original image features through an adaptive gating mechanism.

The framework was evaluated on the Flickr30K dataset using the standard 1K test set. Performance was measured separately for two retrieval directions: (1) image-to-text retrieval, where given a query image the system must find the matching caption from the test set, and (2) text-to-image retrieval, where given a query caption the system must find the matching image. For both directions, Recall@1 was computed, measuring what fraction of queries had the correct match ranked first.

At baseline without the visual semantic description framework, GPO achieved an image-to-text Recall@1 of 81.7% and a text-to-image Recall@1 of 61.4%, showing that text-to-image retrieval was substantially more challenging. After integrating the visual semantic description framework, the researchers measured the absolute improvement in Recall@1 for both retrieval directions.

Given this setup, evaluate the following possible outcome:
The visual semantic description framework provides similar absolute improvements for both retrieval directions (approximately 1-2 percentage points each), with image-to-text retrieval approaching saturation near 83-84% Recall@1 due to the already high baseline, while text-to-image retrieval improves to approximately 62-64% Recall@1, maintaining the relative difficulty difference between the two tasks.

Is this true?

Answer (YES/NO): NO